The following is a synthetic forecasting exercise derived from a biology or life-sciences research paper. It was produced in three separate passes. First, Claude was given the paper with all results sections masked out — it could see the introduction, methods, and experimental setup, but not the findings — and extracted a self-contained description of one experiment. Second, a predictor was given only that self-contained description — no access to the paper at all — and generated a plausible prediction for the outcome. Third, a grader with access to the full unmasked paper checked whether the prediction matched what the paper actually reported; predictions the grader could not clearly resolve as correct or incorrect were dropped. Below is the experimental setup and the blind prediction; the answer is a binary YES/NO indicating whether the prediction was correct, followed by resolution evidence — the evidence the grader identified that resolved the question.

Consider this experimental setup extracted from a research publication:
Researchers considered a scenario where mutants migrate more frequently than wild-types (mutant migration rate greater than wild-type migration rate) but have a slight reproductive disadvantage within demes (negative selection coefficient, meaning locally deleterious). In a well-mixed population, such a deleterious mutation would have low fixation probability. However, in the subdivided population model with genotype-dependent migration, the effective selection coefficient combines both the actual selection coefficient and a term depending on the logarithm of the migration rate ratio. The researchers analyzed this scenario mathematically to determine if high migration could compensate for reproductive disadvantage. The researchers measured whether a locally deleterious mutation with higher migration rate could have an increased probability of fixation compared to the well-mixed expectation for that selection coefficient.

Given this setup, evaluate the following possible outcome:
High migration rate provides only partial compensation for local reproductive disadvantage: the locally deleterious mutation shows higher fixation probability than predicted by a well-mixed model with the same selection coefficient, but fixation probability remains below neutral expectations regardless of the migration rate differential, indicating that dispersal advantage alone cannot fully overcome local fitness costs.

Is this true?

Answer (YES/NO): NO